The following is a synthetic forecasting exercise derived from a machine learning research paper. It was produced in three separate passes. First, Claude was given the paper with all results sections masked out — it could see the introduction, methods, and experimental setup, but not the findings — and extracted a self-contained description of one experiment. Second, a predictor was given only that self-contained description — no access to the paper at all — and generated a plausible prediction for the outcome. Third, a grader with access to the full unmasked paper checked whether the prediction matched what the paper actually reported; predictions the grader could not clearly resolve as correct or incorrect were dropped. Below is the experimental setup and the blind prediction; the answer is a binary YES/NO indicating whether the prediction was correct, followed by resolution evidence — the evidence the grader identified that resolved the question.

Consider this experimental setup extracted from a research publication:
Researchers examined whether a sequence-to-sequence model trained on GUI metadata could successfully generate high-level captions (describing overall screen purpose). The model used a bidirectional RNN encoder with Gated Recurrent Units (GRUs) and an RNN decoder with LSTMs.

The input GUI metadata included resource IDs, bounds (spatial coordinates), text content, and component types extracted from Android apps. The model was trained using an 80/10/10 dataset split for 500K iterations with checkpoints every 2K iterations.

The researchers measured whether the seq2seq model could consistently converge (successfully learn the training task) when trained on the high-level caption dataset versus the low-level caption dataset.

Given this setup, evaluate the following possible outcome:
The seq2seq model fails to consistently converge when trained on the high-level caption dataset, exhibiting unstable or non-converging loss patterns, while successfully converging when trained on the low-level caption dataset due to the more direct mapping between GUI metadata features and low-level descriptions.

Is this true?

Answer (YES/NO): NO